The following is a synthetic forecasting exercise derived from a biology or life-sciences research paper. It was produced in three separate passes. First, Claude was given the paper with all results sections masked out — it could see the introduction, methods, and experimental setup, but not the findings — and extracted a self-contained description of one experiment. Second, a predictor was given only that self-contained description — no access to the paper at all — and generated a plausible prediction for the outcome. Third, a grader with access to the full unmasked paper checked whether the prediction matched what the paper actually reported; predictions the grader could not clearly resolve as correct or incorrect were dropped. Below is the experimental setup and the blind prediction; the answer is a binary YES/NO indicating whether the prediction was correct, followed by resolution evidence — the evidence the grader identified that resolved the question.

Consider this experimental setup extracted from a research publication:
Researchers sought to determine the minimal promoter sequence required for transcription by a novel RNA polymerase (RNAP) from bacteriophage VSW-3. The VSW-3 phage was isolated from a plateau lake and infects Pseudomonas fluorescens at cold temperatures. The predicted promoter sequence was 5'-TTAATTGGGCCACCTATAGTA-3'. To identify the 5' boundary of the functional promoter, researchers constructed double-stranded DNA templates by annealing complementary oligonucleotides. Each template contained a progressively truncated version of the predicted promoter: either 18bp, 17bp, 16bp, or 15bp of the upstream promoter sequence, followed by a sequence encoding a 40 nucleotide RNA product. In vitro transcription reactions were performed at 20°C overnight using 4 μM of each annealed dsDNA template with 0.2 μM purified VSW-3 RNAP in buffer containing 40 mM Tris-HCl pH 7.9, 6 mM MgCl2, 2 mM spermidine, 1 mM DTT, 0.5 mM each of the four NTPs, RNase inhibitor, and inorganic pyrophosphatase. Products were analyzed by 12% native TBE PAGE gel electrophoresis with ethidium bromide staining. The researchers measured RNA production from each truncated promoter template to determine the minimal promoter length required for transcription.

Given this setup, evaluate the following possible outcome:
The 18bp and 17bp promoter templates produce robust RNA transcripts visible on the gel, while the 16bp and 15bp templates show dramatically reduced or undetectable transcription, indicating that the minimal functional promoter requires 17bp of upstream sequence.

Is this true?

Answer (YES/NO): NO